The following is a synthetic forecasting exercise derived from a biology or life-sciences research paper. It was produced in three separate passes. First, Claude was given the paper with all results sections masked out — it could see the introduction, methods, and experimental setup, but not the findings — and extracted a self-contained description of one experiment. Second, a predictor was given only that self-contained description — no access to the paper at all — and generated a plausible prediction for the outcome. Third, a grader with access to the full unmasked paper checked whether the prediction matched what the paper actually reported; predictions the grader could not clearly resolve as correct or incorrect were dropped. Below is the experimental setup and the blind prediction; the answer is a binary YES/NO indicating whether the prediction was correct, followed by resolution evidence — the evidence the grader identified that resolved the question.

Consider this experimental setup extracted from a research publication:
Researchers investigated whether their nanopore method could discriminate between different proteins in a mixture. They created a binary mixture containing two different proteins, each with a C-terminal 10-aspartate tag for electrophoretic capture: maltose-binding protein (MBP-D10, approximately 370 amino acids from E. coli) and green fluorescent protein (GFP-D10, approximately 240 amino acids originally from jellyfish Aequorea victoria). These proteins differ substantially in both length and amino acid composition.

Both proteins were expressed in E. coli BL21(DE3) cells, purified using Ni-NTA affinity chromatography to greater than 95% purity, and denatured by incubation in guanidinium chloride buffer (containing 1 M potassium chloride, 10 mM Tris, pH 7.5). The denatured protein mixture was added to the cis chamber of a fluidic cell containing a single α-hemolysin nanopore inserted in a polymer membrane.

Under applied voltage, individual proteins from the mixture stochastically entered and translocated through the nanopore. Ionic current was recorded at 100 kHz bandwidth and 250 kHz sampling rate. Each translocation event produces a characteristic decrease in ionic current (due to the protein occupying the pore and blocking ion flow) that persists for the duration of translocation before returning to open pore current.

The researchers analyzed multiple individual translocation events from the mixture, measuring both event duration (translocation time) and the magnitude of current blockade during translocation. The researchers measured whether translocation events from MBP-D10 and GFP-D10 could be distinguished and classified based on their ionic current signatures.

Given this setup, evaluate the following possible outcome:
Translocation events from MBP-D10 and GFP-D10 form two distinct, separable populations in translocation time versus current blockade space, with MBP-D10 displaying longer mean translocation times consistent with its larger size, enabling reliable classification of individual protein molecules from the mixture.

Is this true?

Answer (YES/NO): NO